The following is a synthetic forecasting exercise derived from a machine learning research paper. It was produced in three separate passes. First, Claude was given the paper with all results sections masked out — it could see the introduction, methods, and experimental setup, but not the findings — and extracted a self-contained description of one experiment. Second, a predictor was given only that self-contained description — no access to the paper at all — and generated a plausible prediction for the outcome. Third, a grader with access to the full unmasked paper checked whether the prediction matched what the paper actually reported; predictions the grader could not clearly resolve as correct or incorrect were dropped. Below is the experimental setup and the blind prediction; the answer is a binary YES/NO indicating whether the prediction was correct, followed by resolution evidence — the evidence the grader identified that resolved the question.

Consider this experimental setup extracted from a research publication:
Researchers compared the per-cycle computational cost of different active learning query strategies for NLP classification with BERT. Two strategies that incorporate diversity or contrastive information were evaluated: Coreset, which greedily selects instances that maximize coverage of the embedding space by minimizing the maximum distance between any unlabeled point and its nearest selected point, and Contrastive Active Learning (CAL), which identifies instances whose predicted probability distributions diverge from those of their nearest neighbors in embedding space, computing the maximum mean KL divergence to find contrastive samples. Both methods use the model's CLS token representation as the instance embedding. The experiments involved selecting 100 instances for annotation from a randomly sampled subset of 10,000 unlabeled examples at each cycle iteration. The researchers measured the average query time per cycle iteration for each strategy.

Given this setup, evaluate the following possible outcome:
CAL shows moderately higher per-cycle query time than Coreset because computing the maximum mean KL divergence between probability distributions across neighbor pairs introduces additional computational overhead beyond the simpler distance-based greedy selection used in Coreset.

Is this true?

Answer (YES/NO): NO